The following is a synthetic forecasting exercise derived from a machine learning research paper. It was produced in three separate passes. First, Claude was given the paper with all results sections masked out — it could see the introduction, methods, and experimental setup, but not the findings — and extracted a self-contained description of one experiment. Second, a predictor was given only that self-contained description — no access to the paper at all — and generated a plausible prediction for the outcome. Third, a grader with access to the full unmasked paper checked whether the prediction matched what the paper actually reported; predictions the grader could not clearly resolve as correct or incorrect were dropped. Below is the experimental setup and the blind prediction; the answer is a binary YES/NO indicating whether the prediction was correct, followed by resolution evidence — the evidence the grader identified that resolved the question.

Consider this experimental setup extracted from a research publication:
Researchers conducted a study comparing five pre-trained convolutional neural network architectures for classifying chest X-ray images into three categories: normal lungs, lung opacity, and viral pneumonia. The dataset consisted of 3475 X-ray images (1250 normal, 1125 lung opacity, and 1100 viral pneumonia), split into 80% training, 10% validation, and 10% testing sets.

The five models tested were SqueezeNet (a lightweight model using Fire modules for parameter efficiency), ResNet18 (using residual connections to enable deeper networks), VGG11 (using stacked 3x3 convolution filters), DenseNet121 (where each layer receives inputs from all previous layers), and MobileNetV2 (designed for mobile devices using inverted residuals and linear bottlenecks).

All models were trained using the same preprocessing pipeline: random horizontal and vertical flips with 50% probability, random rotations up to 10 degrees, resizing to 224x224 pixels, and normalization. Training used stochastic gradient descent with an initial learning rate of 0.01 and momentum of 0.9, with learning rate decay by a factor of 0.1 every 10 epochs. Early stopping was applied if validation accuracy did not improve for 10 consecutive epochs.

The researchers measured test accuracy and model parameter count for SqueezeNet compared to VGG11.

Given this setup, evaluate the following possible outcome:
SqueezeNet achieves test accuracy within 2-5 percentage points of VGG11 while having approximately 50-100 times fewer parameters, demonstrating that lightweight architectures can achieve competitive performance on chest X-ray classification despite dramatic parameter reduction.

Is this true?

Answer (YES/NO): NO